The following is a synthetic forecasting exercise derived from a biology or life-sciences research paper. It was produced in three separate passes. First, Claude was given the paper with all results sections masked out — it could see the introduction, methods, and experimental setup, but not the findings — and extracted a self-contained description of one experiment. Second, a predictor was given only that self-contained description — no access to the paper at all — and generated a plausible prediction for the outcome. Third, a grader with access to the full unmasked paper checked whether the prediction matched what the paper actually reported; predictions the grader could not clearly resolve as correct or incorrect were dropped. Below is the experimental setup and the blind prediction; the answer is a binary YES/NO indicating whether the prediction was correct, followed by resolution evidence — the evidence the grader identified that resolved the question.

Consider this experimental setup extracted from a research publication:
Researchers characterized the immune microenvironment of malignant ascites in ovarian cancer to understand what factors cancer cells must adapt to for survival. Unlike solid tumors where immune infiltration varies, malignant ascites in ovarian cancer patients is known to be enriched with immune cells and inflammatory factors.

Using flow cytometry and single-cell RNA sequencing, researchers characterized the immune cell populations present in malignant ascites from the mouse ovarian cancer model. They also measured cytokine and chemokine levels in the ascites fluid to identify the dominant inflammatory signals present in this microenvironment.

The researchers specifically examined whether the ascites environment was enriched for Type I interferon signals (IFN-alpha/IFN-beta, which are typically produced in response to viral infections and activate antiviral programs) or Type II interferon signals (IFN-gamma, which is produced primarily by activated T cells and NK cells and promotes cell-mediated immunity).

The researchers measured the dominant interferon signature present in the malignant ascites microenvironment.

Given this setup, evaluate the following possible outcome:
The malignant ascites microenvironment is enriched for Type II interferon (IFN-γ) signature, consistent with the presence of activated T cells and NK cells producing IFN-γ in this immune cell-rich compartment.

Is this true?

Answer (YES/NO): YES